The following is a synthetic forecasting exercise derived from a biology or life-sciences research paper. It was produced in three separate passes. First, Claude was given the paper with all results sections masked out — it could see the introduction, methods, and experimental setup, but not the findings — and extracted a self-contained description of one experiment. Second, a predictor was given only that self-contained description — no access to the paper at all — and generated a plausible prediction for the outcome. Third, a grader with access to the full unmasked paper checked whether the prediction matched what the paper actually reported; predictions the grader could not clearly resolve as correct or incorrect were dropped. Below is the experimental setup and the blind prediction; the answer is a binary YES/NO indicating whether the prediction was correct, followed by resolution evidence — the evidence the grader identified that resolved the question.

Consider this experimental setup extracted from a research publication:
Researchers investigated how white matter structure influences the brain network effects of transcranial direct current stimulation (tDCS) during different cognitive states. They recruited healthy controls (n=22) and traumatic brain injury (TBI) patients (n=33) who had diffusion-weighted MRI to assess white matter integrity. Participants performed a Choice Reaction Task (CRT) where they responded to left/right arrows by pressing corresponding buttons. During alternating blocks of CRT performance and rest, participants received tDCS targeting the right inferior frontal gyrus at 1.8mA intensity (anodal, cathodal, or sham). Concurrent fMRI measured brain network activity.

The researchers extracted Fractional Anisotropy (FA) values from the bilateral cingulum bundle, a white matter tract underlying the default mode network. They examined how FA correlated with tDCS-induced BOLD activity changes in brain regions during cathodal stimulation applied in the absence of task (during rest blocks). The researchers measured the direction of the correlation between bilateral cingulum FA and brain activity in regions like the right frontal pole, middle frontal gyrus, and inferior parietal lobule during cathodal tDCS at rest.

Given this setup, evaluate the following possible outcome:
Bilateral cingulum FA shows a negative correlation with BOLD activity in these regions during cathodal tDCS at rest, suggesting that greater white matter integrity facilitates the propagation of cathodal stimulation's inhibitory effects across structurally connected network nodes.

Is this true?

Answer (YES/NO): NO